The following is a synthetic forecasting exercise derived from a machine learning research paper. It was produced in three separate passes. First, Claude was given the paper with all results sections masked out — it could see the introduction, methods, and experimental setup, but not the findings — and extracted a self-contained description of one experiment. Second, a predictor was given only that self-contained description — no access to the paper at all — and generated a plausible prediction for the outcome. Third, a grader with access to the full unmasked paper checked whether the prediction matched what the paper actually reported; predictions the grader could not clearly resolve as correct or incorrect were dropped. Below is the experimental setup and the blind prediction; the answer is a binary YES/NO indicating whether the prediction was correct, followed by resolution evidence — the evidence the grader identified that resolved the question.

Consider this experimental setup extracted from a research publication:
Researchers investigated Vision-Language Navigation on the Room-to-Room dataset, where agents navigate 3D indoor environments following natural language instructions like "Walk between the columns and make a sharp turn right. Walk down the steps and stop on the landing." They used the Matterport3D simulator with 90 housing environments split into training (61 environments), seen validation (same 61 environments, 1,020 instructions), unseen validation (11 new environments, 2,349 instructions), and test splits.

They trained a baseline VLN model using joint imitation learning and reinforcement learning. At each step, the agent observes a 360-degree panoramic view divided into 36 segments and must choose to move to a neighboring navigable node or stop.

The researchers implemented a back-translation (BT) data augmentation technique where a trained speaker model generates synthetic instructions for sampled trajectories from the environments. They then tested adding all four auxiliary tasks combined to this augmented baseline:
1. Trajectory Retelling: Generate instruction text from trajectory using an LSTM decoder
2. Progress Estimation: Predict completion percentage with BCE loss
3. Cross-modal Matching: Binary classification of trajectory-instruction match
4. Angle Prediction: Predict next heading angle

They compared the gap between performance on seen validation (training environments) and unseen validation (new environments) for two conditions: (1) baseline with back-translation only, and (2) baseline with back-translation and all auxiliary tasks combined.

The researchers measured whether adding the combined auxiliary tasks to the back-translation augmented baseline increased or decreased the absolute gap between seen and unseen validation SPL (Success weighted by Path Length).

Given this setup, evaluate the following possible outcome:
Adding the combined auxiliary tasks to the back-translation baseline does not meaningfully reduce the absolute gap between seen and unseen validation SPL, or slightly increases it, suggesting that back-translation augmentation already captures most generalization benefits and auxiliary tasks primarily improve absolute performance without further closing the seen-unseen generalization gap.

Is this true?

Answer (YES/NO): YES